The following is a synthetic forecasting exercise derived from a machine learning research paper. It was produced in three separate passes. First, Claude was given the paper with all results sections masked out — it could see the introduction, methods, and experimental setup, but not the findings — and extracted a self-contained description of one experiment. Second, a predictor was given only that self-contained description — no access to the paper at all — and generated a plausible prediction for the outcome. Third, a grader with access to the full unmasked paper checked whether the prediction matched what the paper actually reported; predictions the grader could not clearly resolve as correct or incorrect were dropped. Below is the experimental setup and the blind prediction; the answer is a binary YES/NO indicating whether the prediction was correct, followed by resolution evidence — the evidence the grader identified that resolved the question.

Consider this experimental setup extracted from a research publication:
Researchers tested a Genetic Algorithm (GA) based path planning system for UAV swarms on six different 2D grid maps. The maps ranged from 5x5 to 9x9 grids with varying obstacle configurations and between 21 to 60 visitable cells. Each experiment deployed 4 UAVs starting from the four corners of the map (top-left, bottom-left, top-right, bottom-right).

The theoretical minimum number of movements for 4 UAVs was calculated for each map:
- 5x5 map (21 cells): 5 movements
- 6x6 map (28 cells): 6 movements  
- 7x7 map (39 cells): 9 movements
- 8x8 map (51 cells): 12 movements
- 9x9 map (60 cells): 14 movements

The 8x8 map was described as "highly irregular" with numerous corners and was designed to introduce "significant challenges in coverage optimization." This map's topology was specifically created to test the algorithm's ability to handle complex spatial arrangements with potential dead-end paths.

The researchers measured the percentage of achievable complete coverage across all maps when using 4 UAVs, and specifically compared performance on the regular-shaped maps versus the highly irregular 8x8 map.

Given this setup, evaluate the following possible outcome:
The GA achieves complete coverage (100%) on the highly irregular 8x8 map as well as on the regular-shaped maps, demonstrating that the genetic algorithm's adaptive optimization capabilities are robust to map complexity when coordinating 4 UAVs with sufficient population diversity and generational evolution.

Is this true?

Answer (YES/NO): YES